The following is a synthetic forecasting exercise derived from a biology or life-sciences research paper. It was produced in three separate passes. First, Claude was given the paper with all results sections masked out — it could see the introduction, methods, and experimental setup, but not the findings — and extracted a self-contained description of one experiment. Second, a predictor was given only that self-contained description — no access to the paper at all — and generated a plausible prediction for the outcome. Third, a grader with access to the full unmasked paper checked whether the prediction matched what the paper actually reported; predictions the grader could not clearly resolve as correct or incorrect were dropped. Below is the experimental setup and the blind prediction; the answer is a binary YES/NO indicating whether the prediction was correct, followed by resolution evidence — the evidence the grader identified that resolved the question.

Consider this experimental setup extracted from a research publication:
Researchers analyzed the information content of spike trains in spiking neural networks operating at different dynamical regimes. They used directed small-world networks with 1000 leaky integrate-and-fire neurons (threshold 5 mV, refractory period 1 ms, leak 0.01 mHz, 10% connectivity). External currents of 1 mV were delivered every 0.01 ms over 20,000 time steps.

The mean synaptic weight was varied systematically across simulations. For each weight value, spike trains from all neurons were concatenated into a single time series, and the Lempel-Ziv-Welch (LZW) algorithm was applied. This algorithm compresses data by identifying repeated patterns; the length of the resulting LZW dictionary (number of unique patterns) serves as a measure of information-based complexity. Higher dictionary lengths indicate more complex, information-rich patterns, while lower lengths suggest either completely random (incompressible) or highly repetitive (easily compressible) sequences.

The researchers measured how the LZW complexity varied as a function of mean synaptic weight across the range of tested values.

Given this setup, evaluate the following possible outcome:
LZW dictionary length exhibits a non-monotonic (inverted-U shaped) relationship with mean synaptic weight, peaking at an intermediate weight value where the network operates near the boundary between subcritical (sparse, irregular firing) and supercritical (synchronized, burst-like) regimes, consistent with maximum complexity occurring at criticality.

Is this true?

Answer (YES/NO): YES